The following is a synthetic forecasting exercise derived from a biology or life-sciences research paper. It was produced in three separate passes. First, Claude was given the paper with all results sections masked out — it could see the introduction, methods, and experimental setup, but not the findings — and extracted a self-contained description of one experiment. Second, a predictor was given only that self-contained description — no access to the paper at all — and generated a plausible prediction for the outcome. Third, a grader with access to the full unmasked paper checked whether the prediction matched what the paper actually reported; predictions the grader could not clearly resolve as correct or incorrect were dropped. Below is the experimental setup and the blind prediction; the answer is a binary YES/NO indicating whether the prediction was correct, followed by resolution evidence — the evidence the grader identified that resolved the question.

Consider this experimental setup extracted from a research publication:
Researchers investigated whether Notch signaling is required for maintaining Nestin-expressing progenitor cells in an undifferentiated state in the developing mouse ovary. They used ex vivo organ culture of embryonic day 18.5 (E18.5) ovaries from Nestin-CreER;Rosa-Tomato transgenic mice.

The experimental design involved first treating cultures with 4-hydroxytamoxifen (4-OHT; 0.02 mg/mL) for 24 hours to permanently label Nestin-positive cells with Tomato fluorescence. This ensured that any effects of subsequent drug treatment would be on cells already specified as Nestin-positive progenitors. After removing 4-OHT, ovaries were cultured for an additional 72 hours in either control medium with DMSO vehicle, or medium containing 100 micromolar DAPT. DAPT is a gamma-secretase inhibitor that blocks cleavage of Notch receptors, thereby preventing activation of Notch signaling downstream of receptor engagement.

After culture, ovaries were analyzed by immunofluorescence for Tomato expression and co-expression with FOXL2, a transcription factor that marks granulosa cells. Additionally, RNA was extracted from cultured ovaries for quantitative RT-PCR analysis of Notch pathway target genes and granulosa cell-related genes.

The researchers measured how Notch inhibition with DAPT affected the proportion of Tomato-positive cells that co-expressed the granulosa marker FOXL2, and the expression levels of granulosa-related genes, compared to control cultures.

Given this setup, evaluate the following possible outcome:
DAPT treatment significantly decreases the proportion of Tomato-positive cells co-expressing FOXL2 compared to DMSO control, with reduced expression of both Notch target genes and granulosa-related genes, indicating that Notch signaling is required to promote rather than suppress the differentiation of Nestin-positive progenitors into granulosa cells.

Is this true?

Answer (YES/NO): NO